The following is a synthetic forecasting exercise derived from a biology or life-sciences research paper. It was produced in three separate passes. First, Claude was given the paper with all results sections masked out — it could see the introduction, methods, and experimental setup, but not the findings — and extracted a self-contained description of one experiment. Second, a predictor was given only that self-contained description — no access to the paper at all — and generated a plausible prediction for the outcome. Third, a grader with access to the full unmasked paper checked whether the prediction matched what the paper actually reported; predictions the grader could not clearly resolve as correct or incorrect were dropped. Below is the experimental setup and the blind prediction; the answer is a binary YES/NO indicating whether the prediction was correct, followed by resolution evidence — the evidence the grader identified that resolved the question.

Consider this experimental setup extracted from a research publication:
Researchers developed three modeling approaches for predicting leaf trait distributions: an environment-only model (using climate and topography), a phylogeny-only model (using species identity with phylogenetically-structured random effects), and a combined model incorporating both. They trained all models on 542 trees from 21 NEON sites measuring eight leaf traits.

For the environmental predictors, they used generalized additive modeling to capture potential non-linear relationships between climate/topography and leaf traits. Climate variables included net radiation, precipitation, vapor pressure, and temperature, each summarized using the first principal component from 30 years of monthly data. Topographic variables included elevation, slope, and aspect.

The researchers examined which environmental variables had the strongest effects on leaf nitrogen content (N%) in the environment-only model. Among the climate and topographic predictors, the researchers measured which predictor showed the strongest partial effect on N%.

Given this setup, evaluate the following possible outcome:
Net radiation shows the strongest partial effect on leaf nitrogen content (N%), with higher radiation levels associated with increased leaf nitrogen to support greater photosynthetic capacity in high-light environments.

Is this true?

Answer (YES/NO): NO